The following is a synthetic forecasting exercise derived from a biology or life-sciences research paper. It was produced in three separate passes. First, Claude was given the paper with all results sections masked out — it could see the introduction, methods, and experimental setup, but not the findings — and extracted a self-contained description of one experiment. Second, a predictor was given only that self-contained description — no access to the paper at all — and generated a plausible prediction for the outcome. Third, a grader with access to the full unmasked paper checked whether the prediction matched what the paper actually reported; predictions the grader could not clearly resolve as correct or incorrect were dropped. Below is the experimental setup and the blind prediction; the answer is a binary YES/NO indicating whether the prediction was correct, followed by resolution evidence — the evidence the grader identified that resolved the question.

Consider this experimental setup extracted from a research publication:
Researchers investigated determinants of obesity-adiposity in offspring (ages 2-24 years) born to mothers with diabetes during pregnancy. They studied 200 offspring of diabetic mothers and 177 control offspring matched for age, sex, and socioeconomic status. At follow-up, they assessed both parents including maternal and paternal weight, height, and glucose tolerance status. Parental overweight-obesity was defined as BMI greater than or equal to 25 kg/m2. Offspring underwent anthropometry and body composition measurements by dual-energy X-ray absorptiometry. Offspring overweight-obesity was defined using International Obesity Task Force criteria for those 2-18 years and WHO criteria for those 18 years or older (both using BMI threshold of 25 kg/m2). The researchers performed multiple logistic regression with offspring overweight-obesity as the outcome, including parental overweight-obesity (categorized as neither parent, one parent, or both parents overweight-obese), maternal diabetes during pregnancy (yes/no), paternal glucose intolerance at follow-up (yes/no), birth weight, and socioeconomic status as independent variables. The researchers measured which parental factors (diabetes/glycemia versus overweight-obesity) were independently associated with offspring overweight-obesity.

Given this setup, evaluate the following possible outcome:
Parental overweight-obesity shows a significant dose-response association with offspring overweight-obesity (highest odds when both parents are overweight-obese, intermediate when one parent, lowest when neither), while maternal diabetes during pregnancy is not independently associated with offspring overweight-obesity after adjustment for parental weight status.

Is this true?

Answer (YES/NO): YES